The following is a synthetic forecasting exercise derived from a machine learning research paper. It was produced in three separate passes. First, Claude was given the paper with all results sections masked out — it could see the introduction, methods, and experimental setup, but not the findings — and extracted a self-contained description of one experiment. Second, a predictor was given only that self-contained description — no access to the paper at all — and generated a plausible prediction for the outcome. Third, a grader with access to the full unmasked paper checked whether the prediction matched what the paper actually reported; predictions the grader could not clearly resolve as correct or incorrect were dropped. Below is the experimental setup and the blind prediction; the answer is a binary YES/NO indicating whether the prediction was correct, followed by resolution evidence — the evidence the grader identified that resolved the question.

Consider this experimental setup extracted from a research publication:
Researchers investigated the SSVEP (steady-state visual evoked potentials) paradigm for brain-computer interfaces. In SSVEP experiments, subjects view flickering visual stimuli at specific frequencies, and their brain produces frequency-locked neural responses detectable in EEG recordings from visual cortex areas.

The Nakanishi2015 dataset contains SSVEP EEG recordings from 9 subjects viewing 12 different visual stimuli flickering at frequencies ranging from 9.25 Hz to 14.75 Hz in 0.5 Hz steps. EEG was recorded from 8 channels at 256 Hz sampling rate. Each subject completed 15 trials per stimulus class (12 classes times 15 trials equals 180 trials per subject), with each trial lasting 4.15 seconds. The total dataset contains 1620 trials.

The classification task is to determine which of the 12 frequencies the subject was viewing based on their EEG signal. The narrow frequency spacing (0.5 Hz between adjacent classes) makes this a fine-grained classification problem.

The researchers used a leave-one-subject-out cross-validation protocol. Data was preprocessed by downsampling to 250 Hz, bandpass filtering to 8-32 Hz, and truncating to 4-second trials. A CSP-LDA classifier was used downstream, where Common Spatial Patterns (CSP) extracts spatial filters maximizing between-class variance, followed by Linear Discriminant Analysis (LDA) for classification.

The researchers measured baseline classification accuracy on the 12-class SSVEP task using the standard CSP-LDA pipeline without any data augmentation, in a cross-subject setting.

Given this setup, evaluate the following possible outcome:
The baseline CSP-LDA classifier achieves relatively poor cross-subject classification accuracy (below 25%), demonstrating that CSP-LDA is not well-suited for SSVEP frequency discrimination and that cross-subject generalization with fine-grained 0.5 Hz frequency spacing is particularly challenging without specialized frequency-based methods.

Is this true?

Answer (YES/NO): NO